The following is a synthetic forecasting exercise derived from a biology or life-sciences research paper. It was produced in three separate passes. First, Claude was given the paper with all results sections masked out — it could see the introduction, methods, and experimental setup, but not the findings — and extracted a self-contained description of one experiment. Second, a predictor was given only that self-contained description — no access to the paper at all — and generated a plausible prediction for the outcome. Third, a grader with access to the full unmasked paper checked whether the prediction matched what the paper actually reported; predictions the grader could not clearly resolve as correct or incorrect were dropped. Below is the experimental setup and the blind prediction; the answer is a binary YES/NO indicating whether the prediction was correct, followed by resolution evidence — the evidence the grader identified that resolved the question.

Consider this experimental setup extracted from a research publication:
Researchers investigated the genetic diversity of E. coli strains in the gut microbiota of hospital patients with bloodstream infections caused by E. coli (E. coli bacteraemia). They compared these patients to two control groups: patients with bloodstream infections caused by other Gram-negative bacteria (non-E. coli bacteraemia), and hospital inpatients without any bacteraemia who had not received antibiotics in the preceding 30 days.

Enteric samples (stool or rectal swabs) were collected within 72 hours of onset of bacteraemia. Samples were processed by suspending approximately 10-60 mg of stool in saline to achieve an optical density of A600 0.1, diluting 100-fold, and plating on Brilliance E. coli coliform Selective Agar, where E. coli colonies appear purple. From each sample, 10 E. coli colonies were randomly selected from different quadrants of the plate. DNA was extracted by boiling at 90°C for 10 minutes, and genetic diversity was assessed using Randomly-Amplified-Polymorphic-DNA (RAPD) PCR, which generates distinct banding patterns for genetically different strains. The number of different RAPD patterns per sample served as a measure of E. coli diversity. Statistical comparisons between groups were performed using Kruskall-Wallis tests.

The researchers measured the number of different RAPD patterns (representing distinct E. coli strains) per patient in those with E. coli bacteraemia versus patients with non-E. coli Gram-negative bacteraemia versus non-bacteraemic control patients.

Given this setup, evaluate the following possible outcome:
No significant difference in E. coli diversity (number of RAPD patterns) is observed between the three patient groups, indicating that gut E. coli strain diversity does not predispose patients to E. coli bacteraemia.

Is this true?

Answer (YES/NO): NO